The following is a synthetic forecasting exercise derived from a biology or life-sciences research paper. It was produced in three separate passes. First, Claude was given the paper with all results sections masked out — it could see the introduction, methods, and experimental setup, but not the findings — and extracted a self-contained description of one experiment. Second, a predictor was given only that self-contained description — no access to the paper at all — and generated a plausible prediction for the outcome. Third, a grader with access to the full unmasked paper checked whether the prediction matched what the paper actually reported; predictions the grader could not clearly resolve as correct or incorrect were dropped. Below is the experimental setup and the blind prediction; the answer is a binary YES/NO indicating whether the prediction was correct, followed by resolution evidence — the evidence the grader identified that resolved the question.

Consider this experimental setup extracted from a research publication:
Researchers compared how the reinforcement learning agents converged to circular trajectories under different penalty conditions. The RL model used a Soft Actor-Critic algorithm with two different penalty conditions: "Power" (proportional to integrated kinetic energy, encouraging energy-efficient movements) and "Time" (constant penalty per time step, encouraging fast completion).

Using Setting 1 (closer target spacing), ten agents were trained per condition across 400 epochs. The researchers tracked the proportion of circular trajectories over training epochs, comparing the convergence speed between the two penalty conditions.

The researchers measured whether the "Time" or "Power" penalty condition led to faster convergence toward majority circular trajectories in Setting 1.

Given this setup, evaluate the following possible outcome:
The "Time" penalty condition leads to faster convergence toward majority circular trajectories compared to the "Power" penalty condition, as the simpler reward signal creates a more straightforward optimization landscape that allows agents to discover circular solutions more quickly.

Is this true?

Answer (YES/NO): YES